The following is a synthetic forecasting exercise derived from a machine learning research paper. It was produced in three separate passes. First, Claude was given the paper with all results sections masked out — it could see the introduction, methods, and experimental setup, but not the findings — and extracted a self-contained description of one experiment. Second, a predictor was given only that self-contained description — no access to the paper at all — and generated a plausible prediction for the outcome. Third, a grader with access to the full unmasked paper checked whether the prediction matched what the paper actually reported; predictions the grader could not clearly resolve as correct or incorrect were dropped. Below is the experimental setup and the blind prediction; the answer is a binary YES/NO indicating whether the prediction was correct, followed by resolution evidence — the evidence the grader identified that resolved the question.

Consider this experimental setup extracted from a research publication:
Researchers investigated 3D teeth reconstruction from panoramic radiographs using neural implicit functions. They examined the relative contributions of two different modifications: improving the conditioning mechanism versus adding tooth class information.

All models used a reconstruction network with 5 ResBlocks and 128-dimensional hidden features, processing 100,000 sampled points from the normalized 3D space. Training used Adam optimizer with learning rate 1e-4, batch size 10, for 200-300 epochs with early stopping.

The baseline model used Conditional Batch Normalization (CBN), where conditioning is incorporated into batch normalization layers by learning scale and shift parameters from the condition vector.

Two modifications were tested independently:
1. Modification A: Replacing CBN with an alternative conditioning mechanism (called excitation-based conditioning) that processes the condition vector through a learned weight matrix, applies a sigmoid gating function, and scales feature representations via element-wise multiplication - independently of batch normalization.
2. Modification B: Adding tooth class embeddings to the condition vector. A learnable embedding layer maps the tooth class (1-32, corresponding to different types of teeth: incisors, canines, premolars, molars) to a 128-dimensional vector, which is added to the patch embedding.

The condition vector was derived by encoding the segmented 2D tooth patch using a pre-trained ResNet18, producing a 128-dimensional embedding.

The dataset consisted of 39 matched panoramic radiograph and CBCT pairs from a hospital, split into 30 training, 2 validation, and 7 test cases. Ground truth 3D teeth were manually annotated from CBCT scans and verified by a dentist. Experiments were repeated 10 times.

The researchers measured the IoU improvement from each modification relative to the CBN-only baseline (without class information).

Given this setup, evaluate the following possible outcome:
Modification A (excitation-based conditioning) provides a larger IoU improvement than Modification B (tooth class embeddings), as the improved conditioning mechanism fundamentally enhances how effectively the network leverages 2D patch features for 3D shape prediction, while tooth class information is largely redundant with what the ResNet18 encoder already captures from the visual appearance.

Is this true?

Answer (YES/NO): NO